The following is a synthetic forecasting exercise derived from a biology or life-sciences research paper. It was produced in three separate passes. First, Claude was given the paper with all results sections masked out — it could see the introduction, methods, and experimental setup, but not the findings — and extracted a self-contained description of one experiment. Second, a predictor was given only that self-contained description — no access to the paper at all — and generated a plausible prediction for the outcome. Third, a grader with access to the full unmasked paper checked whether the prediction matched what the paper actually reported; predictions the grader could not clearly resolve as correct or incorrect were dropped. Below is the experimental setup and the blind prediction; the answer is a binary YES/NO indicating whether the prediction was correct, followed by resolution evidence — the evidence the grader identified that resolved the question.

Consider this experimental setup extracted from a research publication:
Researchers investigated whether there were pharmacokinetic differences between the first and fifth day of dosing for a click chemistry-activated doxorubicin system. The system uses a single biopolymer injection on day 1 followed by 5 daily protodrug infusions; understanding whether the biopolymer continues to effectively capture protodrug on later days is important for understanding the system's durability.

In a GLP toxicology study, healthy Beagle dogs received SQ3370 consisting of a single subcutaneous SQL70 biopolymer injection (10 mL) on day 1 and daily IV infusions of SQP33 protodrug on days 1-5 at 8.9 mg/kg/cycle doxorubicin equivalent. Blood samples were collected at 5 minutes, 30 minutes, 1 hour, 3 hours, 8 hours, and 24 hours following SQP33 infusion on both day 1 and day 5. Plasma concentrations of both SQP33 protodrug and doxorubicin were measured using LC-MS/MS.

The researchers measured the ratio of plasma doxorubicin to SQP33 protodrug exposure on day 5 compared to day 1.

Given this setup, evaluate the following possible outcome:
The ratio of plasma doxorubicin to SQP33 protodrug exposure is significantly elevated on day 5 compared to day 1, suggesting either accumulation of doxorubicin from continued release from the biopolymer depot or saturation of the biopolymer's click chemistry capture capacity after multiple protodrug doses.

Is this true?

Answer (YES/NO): NO